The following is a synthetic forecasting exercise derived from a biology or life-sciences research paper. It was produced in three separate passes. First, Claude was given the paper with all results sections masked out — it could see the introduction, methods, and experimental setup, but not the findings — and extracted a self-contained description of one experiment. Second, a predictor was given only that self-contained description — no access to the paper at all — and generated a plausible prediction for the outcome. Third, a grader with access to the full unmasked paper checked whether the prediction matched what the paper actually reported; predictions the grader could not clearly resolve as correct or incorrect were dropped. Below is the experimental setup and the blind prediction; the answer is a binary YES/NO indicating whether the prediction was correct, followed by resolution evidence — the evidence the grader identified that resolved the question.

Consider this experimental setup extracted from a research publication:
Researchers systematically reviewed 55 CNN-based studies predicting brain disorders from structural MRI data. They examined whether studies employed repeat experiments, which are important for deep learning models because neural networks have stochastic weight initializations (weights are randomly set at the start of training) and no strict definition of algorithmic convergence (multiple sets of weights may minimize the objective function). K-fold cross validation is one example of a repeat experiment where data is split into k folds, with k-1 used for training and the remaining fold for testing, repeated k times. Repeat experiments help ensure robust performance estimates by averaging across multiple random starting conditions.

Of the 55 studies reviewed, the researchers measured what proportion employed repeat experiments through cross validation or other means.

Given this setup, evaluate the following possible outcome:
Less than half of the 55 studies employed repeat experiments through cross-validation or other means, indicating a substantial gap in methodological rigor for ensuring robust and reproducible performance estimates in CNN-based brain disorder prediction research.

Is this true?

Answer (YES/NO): NO